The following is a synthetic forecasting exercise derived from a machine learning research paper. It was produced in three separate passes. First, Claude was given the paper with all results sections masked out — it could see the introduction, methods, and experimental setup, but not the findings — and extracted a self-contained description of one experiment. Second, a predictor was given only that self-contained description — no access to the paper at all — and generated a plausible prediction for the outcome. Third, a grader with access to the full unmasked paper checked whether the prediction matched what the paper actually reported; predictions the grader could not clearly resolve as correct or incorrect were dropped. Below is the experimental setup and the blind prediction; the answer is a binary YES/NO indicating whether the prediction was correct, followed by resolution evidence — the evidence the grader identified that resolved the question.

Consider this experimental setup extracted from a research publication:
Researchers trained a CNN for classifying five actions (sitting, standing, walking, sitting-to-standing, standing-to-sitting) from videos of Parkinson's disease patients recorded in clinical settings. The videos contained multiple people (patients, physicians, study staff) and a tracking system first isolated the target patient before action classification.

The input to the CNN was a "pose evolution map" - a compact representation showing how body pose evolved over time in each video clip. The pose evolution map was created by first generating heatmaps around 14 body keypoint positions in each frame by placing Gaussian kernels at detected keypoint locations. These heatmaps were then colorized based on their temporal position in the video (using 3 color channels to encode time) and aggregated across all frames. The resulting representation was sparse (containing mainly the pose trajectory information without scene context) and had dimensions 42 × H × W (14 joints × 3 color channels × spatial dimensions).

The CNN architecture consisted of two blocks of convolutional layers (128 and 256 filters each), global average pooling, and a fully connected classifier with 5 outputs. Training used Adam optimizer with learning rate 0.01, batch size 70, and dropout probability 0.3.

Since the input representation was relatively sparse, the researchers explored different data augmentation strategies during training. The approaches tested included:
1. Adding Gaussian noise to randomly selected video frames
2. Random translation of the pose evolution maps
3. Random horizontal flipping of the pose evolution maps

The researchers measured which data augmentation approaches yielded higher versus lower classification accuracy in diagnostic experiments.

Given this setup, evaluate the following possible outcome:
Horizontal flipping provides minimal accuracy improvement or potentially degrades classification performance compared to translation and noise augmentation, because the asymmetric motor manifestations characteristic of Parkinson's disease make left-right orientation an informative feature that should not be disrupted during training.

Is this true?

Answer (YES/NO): NO